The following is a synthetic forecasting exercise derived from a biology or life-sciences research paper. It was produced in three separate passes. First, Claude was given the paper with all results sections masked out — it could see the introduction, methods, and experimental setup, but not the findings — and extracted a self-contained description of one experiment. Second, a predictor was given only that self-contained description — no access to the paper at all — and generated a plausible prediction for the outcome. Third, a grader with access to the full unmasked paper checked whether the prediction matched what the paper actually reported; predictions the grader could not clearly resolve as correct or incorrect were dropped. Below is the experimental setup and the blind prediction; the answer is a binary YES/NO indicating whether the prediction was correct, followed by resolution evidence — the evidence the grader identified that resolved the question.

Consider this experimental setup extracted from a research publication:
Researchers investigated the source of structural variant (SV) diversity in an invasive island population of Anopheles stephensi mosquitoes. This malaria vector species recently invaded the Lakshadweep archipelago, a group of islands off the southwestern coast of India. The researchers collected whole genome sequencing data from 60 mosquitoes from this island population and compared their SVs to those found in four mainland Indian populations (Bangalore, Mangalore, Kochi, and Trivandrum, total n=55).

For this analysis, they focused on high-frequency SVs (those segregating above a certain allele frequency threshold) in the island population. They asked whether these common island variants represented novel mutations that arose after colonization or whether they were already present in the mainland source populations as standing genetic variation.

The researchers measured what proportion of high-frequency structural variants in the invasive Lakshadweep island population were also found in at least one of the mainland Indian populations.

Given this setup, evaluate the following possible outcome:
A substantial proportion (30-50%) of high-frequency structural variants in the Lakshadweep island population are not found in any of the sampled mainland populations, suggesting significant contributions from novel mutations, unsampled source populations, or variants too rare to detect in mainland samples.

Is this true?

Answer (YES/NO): NO